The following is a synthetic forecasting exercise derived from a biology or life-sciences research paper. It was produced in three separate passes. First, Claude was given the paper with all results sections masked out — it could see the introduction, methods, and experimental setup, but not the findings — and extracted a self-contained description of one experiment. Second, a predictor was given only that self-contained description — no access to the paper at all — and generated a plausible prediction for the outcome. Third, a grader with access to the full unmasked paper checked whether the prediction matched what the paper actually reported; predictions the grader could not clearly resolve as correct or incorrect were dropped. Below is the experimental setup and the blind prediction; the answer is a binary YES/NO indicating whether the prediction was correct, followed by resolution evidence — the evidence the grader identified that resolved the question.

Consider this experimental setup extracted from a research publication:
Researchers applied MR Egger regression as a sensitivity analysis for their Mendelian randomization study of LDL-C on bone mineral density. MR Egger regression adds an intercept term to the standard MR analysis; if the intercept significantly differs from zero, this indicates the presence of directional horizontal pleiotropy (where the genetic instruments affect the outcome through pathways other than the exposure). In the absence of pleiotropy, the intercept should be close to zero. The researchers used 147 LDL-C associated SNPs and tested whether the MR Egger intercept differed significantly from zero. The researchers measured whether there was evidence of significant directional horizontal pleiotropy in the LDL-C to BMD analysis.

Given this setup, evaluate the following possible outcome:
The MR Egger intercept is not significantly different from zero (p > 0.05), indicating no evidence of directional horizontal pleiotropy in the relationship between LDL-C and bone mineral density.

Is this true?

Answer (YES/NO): YES